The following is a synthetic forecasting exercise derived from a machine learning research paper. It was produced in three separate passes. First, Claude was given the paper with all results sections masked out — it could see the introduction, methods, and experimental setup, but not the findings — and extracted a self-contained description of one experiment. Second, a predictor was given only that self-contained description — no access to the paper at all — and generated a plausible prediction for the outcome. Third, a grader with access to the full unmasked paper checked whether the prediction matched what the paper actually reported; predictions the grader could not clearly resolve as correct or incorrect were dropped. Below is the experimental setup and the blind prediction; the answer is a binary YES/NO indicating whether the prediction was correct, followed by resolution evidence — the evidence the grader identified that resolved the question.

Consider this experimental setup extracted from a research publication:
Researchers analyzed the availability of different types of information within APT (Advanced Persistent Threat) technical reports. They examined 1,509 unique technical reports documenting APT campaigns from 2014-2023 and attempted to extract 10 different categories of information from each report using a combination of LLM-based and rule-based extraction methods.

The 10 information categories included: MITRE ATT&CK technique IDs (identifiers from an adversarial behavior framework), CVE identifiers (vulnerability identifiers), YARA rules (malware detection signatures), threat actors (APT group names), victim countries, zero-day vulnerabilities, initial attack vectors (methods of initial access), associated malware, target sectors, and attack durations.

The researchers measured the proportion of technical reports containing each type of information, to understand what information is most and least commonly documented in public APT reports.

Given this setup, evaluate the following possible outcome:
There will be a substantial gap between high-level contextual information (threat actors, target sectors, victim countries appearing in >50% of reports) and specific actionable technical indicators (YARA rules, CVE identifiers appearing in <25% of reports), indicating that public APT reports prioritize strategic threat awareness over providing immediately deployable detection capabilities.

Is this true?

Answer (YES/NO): NO